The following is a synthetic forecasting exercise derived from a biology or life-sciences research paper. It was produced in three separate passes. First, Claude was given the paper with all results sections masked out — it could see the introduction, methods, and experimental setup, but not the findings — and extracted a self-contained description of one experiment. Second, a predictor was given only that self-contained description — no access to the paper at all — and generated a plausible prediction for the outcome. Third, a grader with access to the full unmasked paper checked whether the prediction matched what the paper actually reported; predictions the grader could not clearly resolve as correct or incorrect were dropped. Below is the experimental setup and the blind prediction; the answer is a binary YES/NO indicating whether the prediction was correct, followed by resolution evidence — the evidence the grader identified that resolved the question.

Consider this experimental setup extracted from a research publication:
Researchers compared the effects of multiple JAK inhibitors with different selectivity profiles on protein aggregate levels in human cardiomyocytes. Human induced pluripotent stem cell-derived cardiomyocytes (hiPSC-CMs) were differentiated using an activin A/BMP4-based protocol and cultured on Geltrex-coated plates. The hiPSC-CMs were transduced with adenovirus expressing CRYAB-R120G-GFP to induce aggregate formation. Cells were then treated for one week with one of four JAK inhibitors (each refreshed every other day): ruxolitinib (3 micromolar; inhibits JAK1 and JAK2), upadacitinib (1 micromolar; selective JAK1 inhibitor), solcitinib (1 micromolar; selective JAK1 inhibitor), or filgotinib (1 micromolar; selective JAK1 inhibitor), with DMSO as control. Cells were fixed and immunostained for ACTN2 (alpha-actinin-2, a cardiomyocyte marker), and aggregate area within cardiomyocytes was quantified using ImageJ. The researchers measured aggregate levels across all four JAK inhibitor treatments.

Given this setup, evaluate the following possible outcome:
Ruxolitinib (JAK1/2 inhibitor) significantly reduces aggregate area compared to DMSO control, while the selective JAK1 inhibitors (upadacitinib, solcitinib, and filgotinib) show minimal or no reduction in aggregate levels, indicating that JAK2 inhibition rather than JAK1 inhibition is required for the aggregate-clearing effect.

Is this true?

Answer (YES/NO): NO